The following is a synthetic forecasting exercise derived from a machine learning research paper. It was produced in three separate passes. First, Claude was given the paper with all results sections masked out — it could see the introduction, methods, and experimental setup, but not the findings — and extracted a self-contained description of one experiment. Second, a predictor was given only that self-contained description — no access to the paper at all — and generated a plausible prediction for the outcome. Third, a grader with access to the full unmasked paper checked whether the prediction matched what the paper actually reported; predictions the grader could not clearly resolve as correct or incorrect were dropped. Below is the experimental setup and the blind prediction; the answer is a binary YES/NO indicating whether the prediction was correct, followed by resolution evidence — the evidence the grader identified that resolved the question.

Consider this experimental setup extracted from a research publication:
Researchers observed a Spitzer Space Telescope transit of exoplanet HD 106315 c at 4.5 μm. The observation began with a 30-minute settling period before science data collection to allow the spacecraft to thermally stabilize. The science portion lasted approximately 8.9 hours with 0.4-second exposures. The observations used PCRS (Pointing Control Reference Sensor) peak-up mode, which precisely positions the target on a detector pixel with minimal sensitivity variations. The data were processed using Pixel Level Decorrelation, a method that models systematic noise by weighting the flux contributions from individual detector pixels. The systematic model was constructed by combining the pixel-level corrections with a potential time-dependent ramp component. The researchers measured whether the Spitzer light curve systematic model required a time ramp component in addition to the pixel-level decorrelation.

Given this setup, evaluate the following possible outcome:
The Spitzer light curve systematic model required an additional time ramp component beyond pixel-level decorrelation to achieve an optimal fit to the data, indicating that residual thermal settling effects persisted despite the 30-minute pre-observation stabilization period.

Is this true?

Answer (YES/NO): NO